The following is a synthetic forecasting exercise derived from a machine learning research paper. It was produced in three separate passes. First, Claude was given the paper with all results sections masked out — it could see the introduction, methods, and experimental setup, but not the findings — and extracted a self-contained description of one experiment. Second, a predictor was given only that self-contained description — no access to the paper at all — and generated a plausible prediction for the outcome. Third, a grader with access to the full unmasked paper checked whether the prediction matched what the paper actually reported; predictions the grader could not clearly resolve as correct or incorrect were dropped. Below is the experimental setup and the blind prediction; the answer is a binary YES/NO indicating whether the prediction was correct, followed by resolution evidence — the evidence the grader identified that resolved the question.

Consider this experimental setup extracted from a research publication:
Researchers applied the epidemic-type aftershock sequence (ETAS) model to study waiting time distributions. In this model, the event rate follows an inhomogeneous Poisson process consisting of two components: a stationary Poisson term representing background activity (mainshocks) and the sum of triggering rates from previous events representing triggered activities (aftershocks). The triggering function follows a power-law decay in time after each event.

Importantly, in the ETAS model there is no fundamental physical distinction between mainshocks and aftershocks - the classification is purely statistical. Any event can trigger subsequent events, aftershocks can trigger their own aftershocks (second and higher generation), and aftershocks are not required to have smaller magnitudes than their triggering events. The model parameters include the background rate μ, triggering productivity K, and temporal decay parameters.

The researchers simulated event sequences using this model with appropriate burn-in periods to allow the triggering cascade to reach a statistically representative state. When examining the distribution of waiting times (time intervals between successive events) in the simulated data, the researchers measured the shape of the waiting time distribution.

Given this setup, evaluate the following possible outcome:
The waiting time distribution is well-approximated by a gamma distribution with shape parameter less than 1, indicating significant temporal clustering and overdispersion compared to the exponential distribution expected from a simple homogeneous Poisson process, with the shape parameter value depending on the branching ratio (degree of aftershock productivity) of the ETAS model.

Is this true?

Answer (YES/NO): NO